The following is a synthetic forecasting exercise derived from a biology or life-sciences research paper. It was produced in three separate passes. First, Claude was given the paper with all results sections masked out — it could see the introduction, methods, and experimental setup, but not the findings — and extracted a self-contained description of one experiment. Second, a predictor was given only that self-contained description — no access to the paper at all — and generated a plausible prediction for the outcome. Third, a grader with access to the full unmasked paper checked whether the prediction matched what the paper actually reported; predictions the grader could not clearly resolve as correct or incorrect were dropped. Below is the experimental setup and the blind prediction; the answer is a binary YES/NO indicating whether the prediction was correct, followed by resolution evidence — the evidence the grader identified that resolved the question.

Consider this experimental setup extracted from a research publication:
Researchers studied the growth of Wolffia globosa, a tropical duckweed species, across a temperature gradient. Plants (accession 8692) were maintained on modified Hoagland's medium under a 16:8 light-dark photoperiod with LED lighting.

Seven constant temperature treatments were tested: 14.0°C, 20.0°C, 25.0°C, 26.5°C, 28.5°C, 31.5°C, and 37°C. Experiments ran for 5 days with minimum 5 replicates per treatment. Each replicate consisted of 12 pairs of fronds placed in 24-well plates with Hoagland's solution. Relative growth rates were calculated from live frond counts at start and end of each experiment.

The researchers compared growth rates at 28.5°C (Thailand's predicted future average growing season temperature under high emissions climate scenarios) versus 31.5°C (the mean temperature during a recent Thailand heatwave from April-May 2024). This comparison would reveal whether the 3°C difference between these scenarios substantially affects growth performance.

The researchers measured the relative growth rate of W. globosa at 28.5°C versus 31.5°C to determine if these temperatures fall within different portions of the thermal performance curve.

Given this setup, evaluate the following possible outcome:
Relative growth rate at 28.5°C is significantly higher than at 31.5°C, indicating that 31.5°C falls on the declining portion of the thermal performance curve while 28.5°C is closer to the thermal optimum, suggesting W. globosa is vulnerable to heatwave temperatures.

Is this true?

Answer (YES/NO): NO